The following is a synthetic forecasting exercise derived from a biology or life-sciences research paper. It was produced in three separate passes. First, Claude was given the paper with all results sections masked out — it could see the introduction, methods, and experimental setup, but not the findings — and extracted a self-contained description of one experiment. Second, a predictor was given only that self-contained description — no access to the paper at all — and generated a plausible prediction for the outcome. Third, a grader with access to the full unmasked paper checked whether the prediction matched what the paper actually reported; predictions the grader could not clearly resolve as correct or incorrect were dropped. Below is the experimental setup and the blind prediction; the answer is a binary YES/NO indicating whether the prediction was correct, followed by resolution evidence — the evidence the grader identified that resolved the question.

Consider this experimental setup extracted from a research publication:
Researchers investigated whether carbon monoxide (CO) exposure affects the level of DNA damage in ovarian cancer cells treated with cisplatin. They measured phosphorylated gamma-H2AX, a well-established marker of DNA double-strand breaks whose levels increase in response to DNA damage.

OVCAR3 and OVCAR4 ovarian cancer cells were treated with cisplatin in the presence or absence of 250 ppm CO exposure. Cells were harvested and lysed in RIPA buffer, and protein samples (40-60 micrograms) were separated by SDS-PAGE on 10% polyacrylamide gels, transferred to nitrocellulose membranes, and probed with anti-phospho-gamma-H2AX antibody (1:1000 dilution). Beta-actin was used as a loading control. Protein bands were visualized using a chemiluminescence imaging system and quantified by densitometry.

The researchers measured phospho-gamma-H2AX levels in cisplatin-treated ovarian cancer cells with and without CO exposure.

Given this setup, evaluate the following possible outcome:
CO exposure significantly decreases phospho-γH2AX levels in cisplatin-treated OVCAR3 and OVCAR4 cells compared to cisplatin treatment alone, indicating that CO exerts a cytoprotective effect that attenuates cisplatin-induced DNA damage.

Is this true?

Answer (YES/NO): NO